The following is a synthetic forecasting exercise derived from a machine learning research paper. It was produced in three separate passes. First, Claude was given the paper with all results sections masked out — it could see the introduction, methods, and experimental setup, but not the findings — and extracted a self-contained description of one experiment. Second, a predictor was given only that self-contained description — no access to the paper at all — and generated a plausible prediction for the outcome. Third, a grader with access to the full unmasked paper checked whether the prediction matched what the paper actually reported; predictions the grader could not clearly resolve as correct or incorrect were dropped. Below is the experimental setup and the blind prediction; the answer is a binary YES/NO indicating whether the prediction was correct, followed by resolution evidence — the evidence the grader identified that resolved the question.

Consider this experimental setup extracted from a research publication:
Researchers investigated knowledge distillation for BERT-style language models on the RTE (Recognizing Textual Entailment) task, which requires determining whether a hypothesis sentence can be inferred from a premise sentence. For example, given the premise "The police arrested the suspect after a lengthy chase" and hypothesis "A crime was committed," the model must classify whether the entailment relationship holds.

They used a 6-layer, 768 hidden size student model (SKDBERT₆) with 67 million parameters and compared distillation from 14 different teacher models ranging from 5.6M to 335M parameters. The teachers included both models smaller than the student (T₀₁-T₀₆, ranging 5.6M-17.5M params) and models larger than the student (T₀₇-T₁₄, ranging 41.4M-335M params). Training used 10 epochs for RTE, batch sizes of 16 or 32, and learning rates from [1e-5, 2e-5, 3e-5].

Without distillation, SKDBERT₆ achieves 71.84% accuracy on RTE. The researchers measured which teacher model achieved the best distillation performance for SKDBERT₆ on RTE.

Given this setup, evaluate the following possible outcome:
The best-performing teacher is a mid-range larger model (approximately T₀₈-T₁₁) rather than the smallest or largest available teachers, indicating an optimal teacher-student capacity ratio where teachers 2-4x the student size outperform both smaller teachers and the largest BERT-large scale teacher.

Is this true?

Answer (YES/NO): NO